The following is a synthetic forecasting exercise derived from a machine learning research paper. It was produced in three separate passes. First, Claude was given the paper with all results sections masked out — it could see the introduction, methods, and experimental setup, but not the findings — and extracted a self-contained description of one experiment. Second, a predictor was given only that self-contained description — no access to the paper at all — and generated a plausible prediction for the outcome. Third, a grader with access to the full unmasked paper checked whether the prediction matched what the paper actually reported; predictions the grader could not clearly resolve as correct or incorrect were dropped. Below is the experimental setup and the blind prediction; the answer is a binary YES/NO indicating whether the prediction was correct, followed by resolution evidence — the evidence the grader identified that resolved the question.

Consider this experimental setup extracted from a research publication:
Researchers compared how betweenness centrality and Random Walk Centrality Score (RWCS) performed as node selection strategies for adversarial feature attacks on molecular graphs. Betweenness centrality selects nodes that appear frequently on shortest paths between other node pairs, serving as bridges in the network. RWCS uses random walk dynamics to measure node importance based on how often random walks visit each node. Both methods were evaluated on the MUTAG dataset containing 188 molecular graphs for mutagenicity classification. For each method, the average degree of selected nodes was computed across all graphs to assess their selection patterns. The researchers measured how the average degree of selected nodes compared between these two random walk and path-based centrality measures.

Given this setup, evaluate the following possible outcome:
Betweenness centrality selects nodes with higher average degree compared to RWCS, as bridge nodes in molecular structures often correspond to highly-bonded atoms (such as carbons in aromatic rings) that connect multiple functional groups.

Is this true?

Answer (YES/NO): NO